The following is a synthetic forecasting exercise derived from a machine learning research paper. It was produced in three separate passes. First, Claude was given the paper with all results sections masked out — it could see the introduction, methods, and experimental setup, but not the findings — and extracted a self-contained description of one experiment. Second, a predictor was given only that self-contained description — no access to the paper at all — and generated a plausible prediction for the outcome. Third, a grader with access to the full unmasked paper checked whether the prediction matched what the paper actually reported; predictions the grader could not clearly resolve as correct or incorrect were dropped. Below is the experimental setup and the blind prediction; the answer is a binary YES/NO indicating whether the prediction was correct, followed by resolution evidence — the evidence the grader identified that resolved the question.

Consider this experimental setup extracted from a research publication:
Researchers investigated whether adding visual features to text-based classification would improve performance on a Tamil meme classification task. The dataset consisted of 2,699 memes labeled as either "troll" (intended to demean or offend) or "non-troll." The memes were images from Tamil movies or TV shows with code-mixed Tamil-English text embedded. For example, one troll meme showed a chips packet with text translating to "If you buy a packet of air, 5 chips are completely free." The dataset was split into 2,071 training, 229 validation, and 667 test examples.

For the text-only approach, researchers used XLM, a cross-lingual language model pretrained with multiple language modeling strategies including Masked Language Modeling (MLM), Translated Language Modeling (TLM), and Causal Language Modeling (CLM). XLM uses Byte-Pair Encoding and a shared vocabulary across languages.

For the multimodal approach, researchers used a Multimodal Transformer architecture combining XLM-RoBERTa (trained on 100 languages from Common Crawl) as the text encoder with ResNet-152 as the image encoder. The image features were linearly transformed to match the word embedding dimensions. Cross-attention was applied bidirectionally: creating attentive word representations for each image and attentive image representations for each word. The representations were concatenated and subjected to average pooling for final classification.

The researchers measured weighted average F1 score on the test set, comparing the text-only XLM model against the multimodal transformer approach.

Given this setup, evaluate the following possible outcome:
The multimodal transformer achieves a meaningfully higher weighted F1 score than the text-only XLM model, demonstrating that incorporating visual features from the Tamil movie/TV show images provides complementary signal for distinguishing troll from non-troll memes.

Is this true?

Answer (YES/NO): NO